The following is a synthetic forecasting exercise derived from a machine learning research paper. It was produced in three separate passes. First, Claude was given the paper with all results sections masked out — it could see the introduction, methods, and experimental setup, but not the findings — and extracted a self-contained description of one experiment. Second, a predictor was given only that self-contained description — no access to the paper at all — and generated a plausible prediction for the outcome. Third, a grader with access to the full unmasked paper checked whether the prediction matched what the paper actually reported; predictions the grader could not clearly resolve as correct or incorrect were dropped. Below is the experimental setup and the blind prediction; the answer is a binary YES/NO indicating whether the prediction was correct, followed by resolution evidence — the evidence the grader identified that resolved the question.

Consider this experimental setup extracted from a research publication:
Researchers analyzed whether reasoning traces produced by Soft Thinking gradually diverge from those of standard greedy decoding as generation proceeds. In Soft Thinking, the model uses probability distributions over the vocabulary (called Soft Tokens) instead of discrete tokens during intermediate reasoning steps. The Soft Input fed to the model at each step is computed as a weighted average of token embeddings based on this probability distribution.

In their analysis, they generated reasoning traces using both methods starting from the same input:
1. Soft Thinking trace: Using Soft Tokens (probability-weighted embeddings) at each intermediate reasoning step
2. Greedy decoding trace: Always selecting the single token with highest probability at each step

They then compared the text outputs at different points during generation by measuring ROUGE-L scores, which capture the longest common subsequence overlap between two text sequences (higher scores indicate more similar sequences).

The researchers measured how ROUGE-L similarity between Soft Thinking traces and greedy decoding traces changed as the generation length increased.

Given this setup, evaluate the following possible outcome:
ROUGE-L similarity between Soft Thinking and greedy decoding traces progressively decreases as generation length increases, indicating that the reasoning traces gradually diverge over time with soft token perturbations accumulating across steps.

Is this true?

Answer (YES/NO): YES